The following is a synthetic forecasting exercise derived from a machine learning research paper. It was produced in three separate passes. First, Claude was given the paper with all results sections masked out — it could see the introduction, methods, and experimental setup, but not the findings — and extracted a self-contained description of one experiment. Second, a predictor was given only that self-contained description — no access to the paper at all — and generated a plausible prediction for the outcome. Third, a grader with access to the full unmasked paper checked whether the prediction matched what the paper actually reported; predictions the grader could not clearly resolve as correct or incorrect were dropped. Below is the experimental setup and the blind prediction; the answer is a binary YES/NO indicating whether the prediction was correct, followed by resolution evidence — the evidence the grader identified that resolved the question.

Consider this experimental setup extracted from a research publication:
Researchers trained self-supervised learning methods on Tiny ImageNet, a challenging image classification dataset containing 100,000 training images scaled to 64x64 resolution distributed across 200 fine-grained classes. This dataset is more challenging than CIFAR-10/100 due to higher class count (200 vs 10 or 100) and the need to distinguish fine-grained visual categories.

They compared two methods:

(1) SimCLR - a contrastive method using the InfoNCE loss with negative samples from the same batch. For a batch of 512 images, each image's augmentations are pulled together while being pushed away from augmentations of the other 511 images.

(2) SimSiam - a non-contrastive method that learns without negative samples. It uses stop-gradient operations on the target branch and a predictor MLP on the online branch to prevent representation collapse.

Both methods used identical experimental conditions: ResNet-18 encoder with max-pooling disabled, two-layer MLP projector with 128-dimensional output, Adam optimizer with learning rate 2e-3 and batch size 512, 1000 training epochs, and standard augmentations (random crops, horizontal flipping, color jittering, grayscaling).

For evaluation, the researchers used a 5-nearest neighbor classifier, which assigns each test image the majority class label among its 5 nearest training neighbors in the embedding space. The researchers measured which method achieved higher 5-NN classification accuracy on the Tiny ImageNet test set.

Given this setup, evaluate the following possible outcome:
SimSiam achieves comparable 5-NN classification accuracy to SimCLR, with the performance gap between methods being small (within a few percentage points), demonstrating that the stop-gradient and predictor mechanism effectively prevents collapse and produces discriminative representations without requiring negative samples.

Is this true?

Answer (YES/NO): YES